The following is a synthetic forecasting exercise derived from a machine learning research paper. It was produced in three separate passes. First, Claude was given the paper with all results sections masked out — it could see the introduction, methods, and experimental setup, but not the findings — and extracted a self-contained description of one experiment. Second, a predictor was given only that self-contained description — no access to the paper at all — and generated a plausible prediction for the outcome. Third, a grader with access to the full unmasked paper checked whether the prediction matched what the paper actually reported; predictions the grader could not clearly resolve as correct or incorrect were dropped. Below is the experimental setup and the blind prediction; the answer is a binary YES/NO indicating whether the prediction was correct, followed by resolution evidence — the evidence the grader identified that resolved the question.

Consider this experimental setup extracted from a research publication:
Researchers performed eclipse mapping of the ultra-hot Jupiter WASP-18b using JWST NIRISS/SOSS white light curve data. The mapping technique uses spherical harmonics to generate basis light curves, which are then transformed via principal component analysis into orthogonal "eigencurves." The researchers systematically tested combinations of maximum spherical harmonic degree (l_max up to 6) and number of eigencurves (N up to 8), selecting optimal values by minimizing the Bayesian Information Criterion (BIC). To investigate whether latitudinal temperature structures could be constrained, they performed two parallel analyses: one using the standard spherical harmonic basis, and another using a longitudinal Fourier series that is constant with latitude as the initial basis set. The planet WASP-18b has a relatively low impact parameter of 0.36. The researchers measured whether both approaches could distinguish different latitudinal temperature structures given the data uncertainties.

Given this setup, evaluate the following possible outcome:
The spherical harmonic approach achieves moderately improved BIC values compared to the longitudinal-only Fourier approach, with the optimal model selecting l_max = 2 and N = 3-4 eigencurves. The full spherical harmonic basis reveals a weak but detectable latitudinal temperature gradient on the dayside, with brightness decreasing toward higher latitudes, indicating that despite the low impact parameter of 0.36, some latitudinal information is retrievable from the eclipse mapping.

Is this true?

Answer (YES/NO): NO